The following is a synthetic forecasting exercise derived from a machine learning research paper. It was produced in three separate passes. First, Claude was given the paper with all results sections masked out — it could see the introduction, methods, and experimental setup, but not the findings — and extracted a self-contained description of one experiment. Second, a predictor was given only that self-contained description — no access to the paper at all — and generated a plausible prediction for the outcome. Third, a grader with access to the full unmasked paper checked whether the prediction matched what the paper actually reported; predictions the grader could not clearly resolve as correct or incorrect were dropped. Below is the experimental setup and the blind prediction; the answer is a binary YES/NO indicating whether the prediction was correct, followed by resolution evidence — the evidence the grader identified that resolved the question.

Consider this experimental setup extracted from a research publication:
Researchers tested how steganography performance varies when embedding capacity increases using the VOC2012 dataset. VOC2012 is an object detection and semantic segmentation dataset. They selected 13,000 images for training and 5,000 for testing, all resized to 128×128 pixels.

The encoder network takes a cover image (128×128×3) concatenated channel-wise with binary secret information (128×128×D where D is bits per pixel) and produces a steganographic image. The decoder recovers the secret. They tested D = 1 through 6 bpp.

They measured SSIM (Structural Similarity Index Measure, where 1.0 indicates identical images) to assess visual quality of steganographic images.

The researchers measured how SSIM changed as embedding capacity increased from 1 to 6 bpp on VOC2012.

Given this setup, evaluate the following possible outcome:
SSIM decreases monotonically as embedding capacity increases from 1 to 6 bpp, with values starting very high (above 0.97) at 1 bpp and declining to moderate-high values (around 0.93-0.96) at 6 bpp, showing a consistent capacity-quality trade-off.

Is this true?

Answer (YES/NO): NO